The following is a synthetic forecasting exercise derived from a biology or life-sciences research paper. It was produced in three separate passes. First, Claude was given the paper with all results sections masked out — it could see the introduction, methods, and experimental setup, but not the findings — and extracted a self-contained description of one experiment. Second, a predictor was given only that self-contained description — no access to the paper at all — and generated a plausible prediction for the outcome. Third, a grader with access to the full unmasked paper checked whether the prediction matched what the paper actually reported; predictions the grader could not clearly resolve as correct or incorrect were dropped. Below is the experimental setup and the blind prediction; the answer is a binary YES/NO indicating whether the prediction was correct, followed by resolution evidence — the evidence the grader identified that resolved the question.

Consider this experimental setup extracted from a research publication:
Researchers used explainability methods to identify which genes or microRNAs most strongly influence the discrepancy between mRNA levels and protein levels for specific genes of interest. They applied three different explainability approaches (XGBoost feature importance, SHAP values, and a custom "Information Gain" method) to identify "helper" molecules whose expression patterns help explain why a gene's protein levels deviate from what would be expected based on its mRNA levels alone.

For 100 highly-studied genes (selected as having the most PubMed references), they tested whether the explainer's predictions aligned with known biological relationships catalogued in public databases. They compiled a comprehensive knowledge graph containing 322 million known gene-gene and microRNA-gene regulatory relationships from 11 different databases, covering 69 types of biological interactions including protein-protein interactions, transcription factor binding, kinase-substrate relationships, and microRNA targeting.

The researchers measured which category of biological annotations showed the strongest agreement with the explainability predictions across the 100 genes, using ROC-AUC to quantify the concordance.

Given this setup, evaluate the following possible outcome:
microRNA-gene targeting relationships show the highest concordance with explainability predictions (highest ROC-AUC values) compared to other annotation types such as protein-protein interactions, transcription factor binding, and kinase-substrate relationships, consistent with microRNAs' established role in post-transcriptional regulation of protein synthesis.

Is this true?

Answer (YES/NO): YES